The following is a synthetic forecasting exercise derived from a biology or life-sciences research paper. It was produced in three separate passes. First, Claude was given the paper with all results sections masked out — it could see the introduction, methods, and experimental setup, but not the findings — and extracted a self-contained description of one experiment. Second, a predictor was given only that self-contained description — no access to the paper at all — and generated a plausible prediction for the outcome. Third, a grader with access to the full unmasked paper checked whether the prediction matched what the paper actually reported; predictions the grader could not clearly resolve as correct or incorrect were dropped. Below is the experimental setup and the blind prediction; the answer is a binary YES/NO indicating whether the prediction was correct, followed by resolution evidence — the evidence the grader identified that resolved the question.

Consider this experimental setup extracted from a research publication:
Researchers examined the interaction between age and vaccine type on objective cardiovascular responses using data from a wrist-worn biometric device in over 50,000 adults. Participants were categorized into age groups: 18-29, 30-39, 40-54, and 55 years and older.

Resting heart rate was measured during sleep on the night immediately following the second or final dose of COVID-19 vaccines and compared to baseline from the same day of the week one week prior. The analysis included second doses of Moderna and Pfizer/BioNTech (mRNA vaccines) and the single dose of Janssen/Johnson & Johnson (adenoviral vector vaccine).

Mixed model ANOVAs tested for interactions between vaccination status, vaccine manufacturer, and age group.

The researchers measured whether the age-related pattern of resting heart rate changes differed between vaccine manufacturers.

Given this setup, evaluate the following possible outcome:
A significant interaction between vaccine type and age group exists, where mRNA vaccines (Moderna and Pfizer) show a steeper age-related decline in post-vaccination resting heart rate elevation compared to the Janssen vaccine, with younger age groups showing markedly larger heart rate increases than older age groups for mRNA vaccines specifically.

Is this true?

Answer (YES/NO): NO